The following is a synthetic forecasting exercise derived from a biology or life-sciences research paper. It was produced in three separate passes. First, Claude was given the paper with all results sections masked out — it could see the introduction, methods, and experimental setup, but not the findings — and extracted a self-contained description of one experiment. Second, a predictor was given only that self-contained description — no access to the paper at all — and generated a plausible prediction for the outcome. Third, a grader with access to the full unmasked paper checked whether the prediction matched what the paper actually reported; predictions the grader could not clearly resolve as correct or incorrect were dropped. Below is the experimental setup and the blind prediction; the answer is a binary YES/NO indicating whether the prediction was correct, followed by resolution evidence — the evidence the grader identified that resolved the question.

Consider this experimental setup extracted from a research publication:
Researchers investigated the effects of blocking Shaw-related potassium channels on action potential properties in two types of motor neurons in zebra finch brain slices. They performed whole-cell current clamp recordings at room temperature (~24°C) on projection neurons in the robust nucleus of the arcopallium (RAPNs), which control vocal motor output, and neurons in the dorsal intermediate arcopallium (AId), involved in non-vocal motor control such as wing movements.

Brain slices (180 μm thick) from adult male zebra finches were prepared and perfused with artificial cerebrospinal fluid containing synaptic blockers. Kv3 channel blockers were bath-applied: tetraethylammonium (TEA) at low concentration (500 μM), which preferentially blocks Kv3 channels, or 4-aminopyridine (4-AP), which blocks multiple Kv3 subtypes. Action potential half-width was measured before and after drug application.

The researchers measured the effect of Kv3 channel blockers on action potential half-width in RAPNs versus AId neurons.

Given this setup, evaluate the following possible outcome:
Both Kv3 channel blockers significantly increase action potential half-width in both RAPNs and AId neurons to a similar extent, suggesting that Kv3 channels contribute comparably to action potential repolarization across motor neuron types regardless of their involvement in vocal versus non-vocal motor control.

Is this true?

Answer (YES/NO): NO